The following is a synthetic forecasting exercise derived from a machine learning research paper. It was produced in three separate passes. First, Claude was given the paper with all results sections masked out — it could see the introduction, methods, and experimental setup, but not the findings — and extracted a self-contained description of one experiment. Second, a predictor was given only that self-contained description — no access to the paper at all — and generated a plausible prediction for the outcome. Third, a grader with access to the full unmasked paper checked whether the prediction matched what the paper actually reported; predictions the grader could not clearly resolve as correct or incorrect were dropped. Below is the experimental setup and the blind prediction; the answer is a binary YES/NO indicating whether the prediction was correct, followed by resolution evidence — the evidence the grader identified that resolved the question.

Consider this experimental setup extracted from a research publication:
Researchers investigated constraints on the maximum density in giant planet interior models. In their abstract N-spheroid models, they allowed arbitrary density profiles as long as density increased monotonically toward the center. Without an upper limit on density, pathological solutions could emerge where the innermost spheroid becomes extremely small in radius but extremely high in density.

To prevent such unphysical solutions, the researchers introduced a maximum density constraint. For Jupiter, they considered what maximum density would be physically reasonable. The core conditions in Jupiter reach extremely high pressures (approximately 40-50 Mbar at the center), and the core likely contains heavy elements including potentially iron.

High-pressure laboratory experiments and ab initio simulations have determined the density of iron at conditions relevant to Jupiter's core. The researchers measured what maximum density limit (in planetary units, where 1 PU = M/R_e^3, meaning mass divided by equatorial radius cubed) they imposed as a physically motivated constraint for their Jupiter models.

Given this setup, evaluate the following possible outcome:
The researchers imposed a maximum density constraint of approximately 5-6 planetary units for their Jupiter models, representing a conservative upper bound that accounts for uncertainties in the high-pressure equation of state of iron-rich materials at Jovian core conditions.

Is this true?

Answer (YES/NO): NO